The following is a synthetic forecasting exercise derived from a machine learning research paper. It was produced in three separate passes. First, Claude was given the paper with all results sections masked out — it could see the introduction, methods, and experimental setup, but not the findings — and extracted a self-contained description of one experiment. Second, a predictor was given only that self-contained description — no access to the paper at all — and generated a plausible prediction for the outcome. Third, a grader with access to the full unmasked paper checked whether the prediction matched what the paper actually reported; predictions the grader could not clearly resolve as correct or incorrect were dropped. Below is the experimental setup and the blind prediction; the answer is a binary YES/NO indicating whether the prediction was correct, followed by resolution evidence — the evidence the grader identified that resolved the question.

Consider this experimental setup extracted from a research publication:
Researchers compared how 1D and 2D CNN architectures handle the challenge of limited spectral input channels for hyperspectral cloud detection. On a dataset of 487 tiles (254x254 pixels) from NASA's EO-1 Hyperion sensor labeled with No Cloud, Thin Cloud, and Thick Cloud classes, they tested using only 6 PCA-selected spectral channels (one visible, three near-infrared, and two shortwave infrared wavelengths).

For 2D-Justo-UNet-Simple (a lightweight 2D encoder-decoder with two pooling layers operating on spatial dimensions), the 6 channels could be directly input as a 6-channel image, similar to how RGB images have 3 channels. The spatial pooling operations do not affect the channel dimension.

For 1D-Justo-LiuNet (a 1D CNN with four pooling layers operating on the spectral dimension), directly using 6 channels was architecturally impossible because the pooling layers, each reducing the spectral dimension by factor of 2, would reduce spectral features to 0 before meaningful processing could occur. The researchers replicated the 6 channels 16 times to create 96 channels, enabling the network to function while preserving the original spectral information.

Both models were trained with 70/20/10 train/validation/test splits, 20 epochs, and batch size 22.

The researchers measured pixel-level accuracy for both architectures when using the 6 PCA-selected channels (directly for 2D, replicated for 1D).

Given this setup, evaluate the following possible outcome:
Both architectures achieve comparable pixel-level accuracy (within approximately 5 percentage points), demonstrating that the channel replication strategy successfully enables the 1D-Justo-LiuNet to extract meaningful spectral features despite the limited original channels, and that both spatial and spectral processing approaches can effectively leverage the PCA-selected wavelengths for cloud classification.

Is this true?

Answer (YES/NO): YES